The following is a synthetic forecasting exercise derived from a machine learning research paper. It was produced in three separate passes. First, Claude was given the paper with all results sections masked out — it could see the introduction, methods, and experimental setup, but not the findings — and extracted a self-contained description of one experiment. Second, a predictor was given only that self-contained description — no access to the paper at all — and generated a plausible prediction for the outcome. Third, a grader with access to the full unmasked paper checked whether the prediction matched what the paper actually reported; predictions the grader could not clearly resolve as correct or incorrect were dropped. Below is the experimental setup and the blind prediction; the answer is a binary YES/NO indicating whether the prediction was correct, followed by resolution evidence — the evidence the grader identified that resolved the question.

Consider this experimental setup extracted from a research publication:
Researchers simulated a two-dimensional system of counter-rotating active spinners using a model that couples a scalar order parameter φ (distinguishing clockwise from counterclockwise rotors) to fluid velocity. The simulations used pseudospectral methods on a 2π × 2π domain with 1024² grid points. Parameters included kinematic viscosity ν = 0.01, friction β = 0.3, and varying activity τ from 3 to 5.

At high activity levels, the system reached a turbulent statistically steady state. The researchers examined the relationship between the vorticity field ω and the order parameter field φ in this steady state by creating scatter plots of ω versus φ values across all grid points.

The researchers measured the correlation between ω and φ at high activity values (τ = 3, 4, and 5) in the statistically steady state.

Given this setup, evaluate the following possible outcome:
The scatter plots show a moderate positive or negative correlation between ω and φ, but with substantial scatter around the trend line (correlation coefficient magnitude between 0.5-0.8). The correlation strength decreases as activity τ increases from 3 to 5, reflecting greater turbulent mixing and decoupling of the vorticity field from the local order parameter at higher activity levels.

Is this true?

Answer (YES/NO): NO